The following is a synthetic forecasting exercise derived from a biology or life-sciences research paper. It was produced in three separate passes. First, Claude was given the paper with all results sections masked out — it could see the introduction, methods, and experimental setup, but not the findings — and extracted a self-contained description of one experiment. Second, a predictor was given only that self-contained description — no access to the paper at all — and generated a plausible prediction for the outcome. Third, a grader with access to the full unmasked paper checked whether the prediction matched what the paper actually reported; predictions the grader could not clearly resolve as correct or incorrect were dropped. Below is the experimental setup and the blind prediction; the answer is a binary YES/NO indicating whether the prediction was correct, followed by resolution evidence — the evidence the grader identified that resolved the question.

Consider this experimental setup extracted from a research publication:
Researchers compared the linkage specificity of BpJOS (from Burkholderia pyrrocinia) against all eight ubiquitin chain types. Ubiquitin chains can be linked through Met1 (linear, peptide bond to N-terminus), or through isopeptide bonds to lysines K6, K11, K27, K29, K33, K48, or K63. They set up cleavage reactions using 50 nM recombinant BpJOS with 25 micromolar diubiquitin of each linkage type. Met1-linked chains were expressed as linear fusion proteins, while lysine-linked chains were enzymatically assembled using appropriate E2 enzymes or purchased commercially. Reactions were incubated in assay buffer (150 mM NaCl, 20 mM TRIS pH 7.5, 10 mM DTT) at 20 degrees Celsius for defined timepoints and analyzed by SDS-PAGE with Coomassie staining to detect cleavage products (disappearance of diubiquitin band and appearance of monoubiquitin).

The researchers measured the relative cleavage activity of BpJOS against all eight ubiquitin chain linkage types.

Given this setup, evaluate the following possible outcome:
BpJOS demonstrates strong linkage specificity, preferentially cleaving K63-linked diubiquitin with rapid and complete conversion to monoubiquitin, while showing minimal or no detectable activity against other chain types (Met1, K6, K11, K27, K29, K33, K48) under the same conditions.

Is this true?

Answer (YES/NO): NO